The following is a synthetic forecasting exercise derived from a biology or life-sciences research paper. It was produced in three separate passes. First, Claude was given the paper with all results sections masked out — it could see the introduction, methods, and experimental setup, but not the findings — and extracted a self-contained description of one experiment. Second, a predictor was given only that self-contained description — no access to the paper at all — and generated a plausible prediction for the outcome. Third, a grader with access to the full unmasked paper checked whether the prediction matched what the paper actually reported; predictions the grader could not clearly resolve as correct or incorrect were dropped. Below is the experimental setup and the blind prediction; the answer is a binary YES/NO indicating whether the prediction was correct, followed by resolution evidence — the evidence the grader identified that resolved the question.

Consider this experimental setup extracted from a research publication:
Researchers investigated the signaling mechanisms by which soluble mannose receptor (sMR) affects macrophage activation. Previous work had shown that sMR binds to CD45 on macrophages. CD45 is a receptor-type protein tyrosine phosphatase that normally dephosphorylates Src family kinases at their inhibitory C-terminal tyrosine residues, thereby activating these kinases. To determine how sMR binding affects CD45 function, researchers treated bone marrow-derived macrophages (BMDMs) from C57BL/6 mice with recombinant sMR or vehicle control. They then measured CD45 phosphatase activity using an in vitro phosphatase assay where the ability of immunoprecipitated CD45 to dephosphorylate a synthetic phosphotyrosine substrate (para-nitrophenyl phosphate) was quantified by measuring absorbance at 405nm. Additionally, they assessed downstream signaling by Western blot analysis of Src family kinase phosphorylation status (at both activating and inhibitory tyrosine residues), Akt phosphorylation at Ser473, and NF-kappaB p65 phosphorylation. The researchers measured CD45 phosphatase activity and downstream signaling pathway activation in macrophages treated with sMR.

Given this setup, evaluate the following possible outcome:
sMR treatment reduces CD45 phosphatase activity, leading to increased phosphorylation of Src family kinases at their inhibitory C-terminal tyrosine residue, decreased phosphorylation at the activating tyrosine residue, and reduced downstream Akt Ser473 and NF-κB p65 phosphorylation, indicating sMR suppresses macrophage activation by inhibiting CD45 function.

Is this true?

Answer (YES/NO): NO